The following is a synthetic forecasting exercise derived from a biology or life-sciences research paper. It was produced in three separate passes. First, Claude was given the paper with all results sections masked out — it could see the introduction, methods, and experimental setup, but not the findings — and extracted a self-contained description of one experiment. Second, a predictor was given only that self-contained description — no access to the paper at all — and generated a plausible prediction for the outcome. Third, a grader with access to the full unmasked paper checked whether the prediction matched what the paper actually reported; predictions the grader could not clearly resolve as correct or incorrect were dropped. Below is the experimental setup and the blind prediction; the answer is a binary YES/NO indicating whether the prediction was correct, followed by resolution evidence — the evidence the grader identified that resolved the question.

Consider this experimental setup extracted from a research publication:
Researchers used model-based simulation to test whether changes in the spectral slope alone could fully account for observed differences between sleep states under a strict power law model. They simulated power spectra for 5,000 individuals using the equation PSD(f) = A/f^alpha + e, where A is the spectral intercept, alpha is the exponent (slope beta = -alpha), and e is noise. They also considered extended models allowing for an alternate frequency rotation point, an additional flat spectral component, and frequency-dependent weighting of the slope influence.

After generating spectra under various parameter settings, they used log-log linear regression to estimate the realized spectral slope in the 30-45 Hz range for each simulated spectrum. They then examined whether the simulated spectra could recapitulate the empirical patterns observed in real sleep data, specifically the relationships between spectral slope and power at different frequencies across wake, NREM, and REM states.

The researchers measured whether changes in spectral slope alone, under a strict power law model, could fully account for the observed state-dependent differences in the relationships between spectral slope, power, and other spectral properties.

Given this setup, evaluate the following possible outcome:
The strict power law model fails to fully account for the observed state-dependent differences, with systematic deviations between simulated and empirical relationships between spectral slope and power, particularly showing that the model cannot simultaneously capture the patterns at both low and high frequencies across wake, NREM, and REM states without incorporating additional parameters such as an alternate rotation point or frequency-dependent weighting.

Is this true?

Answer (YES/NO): YES